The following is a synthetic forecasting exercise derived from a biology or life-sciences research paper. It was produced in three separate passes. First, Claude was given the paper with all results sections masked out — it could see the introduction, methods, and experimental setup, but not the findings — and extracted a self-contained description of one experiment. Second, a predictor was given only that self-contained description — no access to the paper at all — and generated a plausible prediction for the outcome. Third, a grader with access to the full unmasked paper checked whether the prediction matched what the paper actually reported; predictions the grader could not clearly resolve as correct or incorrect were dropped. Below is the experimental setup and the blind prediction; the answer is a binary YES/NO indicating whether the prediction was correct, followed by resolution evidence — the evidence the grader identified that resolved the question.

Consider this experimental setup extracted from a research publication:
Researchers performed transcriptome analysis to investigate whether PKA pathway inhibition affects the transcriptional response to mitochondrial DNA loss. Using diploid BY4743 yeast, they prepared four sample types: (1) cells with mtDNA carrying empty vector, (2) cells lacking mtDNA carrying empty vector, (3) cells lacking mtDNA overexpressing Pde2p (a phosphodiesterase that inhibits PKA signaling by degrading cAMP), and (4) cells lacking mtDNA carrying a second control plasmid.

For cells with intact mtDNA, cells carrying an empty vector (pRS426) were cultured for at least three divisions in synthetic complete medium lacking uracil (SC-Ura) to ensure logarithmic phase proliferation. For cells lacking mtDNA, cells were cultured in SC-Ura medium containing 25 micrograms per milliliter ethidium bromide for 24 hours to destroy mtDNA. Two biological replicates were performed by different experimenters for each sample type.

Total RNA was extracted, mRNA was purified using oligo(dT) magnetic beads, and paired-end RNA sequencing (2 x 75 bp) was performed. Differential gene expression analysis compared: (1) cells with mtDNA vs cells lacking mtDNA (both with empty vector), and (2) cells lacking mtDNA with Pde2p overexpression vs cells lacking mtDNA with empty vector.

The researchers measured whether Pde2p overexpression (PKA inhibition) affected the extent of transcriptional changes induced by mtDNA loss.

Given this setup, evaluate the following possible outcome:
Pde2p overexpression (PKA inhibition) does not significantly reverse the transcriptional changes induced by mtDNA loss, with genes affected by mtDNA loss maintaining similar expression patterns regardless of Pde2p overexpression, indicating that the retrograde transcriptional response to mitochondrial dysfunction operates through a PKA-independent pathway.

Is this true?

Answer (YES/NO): NO